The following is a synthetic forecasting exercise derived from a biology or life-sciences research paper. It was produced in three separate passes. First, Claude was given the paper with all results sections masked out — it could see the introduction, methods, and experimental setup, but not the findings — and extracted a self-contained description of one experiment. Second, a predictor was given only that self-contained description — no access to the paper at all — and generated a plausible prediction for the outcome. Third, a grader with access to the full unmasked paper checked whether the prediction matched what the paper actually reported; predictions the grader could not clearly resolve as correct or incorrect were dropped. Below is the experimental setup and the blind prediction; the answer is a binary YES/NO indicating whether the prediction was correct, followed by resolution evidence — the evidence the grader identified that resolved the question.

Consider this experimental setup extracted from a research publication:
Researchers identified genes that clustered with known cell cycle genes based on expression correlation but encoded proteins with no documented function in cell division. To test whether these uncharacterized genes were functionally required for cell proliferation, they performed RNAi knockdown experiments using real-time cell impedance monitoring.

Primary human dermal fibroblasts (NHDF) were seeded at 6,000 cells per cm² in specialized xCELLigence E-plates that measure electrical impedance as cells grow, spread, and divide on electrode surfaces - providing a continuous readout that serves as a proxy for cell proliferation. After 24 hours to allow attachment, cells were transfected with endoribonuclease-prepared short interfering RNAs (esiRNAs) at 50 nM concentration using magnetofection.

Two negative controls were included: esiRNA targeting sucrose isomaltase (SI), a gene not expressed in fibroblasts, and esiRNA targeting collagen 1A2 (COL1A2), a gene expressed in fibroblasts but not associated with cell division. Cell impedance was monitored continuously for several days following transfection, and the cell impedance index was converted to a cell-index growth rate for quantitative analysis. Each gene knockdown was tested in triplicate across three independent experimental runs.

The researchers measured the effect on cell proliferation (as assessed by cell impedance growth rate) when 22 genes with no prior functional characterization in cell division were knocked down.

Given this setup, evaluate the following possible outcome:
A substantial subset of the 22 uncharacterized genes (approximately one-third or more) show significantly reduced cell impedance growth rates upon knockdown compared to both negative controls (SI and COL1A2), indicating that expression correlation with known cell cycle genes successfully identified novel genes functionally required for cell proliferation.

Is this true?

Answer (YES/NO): YES